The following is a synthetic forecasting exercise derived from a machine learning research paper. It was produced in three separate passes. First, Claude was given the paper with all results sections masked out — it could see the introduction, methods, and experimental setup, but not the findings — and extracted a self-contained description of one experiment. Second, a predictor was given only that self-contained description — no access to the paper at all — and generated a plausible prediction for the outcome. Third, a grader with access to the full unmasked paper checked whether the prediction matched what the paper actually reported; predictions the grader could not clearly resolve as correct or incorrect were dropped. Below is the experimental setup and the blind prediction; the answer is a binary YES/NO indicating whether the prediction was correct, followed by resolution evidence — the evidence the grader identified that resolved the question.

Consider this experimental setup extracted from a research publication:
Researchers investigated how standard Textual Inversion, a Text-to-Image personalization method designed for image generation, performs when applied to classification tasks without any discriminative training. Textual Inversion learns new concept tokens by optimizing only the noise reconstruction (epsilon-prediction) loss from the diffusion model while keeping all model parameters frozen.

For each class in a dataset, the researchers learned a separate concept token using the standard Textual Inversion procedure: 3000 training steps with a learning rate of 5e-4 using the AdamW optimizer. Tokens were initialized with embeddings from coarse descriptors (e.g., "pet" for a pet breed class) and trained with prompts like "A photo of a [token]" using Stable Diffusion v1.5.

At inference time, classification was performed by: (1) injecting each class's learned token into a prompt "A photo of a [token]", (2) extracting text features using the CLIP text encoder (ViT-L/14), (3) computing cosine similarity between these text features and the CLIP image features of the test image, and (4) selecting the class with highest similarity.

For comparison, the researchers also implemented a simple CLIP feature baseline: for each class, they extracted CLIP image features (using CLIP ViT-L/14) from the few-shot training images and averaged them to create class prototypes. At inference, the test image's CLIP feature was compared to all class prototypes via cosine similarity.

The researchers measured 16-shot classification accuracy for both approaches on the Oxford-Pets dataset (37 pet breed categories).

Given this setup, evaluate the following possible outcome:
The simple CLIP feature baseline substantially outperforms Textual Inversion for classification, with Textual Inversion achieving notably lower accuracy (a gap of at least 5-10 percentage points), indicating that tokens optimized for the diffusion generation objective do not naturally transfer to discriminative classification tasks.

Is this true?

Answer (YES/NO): YES